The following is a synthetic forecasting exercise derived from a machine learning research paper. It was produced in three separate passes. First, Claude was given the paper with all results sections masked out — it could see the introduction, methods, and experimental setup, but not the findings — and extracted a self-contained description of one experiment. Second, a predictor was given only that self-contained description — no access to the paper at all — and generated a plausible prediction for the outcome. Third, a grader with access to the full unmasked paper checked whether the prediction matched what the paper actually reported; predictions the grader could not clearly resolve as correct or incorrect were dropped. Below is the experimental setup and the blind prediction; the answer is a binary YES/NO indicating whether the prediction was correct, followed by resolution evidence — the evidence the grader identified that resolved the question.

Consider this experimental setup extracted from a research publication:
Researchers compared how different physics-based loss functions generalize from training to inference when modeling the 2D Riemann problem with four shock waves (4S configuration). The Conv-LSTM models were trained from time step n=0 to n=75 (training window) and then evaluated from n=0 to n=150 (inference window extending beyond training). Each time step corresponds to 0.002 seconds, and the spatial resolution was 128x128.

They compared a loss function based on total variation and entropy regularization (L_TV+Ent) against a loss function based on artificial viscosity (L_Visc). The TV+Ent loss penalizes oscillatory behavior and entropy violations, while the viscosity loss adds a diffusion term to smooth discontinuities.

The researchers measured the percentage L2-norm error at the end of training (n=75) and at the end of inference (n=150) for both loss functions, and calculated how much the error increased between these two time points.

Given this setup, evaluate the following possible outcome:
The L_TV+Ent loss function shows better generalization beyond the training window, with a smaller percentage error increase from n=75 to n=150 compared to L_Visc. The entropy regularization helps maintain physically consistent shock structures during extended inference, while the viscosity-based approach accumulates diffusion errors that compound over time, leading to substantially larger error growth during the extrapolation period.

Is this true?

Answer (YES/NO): NO